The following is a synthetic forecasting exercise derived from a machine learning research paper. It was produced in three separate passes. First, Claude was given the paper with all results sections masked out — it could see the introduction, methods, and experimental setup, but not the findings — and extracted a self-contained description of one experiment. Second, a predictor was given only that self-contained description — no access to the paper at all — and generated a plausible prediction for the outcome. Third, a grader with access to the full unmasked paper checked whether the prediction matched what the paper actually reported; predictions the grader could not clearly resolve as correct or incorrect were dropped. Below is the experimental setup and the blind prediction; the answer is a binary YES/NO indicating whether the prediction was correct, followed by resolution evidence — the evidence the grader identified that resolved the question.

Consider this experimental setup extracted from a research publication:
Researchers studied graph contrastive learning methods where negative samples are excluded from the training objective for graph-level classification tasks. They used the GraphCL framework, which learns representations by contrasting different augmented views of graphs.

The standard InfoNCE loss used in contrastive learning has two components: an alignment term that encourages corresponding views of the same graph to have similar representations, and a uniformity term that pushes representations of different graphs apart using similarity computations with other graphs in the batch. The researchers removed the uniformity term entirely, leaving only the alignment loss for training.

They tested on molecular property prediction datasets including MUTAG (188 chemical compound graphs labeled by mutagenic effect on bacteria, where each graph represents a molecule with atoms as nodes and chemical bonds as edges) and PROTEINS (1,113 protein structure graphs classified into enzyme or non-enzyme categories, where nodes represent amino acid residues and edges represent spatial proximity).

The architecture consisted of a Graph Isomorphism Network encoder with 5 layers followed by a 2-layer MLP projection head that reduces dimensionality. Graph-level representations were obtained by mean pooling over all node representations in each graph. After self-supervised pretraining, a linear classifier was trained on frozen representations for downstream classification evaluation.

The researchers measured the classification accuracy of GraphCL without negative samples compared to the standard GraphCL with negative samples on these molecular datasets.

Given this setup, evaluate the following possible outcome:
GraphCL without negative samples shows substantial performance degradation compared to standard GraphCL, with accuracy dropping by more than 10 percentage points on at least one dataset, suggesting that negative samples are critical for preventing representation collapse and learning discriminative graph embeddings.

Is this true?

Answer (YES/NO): NO